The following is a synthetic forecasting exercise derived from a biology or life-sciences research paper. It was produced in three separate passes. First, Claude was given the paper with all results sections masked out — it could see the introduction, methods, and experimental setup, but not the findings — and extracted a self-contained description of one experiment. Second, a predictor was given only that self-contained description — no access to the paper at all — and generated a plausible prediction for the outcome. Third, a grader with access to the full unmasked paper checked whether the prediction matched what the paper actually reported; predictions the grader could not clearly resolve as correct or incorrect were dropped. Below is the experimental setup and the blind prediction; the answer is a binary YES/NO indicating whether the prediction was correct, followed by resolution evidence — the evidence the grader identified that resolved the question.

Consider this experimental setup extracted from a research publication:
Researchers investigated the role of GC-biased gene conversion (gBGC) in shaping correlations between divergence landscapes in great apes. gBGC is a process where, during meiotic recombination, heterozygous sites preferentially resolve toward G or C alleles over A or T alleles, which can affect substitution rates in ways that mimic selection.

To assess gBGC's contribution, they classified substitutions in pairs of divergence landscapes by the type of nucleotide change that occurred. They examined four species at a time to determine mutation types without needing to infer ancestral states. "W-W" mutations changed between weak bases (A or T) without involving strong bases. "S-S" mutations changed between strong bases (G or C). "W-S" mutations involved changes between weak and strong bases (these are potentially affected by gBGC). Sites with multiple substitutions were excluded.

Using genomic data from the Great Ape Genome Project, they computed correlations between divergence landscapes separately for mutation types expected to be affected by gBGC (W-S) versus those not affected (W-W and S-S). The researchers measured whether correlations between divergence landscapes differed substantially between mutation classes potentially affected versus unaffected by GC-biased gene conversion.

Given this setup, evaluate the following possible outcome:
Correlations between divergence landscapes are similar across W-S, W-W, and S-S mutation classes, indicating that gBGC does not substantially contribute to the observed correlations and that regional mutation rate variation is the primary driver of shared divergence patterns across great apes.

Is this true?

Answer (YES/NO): NO